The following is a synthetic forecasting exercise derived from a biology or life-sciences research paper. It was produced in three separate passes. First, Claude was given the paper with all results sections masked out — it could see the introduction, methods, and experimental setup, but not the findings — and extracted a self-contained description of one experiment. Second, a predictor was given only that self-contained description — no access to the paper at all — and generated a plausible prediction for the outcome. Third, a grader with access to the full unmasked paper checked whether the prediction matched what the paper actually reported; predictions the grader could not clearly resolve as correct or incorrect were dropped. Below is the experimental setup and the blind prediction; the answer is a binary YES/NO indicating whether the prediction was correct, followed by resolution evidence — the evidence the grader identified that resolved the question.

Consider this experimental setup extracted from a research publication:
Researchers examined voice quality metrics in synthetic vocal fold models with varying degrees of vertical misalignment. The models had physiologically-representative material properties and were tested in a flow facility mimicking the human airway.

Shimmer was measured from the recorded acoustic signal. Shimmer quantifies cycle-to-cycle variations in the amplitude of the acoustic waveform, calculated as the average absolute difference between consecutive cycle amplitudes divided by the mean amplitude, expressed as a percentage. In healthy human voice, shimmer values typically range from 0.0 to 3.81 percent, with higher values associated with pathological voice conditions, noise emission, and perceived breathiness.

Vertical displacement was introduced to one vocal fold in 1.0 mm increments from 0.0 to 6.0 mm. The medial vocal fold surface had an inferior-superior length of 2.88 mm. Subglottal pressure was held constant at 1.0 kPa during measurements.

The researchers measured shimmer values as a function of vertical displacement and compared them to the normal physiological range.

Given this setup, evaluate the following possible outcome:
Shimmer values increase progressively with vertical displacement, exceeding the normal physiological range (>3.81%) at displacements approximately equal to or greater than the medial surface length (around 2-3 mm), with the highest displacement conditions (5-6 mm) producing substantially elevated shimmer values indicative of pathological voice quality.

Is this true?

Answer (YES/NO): NO